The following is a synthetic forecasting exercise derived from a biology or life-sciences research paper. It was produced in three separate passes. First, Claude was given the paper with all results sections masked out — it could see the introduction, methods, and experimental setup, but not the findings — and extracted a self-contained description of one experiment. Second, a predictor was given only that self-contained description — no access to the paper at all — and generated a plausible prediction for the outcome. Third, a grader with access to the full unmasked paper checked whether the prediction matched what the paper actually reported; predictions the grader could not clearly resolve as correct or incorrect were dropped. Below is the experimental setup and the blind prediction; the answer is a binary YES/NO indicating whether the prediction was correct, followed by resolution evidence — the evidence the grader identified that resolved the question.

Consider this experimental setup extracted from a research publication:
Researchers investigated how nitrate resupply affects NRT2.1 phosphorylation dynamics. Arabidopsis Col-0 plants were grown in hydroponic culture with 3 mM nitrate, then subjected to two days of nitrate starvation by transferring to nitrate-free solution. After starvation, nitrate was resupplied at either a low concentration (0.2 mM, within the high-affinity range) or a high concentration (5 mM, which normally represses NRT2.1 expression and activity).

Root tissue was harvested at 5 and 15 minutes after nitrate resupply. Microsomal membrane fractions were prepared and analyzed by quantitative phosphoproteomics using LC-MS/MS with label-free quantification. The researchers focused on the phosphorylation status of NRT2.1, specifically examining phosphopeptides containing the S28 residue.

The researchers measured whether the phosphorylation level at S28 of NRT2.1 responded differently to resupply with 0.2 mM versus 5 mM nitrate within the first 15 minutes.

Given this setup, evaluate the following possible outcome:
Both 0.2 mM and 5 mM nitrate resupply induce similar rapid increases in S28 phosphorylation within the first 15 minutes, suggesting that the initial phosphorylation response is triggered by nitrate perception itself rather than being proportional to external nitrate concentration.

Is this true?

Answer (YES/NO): NO